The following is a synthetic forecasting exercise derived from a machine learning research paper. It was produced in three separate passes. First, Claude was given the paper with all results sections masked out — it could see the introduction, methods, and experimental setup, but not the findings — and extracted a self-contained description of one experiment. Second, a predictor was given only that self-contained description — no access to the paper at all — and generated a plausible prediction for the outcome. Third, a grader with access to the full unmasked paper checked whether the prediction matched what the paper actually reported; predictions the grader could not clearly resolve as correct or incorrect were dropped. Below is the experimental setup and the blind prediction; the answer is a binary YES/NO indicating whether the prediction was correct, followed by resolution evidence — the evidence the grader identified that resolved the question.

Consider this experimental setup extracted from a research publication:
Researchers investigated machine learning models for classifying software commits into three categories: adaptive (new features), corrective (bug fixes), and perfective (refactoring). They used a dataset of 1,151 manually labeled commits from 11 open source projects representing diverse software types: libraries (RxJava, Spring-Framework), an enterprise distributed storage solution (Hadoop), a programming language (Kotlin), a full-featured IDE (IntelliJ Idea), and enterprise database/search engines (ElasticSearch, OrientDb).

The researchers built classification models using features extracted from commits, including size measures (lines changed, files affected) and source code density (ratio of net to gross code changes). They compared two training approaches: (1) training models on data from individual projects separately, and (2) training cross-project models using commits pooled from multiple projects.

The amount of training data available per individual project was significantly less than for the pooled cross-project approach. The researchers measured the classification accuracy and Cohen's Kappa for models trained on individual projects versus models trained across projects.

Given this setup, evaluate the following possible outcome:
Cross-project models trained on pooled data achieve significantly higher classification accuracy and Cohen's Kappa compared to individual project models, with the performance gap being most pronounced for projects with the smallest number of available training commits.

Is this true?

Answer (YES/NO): NO